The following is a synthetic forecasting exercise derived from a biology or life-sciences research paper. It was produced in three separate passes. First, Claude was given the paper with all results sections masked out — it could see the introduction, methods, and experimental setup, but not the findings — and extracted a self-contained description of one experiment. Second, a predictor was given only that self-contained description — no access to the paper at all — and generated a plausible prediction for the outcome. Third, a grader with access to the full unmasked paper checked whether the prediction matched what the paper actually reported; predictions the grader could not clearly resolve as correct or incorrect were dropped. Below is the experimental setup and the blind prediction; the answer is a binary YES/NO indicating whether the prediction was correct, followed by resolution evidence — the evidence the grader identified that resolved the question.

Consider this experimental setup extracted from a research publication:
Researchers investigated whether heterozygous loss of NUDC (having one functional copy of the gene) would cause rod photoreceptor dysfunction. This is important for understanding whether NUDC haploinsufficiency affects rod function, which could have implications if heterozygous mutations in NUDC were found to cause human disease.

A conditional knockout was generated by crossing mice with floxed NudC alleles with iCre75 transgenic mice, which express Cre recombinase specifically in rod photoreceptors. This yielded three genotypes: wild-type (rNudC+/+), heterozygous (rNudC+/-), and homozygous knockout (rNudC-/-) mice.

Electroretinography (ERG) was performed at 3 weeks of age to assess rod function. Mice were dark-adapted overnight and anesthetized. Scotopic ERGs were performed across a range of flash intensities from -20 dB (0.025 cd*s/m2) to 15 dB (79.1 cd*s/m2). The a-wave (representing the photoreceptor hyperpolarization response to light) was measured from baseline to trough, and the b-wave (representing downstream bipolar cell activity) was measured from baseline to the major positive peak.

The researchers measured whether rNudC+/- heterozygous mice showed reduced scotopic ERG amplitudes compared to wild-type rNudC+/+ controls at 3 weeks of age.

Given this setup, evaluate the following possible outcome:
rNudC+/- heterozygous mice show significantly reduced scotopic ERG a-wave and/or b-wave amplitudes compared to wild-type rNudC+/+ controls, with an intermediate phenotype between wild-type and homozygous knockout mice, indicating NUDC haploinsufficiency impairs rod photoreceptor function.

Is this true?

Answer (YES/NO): NO